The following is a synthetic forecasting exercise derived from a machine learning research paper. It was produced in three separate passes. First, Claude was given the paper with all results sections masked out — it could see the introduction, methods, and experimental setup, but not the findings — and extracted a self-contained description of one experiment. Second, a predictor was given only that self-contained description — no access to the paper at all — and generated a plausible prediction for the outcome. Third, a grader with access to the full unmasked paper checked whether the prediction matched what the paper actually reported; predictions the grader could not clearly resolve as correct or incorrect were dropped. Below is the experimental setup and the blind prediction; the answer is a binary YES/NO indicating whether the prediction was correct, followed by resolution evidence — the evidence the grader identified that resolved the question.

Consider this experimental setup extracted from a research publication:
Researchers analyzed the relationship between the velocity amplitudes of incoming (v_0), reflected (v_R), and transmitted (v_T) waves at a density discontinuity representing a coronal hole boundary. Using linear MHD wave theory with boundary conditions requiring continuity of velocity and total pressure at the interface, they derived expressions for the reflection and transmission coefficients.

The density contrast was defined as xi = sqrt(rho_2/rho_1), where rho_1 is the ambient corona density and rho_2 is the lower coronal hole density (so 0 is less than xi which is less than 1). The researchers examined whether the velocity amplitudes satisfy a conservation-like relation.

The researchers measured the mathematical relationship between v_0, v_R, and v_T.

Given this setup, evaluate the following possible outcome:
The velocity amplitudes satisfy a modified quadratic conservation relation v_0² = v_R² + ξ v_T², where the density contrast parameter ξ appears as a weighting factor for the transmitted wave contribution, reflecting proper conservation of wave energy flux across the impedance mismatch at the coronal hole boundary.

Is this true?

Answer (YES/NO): NO